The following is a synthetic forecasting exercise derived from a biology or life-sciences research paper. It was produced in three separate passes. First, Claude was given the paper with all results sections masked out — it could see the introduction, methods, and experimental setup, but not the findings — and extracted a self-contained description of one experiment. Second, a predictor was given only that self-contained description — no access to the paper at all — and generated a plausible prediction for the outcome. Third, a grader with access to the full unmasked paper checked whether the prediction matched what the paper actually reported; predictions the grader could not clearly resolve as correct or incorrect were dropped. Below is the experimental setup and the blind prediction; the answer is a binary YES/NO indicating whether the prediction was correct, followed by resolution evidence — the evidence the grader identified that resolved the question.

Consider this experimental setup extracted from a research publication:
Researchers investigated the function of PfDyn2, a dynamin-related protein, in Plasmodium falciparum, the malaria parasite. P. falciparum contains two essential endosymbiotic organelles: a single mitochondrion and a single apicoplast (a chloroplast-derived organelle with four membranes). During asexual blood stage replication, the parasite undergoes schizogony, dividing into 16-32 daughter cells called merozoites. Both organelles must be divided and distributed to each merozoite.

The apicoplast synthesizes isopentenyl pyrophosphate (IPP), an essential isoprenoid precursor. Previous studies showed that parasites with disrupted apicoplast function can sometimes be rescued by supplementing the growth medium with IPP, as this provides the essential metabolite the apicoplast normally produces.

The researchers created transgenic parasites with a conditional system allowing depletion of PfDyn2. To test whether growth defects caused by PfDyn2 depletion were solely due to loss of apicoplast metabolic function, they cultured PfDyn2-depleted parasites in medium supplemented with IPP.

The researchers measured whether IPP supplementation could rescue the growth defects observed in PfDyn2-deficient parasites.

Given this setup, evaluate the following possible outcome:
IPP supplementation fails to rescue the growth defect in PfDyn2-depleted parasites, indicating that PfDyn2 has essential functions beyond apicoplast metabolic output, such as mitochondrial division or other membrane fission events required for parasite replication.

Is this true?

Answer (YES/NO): YES